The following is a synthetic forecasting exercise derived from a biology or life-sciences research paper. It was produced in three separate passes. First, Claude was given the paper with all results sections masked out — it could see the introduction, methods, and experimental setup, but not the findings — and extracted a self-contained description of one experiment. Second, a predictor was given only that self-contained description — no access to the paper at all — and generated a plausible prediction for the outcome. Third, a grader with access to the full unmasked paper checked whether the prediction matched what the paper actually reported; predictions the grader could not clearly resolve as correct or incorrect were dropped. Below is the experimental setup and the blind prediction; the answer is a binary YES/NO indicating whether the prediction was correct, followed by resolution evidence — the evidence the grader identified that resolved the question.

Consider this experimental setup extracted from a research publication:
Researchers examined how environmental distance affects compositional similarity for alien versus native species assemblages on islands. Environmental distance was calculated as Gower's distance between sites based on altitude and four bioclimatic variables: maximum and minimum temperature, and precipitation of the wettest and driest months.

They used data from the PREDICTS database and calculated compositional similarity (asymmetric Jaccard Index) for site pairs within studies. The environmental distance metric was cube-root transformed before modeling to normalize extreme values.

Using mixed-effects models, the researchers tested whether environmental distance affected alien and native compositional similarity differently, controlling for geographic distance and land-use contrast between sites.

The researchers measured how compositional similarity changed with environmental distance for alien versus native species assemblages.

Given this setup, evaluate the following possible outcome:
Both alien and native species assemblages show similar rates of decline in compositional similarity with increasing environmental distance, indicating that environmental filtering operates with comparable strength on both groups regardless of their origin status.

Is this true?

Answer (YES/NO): NO